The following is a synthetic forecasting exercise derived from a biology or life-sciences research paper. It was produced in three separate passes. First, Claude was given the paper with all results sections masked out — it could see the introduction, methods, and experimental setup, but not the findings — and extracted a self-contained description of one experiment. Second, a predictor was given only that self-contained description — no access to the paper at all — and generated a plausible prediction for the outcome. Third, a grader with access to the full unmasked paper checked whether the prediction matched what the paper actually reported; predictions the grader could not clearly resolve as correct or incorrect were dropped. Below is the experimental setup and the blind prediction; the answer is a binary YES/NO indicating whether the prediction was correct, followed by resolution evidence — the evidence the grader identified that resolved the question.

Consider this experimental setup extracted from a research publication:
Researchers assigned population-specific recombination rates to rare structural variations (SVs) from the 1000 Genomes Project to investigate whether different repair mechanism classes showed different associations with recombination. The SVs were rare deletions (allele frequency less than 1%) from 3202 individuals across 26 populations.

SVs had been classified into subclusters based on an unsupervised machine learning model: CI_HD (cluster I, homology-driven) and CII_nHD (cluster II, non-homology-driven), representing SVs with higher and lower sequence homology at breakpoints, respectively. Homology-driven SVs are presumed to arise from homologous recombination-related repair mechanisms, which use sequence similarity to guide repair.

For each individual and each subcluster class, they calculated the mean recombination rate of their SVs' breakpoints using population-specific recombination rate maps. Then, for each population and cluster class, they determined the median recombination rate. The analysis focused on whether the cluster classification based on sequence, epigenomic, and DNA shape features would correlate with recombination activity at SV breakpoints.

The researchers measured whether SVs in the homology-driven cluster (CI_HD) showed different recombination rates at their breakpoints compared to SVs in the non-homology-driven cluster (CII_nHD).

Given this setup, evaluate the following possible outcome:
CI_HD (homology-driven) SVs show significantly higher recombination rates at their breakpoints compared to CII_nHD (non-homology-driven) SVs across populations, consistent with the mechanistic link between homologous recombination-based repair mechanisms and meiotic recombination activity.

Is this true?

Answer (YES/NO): YES